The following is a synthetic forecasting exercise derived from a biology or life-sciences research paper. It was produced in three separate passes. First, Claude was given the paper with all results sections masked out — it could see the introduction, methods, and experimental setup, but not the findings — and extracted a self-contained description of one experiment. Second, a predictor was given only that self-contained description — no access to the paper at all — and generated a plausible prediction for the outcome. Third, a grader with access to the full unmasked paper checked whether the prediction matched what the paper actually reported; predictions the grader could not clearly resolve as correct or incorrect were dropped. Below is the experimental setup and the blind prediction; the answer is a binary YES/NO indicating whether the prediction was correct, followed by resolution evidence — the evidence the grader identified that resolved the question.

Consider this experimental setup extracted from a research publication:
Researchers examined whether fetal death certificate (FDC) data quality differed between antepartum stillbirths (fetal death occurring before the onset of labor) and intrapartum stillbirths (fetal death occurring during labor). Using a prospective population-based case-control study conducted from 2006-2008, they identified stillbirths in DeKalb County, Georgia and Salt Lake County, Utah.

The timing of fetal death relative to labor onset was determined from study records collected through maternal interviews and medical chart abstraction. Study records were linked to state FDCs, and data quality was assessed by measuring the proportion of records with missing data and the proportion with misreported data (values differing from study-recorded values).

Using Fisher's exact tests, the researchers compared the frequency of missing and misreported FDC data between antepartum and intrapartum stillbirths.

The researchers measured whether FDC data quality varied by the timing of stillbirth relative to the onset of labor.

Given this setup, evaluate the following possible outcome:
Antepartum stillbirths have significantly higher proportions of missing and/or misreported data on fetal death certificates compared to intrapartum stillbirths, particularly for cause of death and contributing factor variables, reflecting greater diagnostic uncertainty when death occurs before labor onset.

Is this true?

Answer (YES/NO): NO